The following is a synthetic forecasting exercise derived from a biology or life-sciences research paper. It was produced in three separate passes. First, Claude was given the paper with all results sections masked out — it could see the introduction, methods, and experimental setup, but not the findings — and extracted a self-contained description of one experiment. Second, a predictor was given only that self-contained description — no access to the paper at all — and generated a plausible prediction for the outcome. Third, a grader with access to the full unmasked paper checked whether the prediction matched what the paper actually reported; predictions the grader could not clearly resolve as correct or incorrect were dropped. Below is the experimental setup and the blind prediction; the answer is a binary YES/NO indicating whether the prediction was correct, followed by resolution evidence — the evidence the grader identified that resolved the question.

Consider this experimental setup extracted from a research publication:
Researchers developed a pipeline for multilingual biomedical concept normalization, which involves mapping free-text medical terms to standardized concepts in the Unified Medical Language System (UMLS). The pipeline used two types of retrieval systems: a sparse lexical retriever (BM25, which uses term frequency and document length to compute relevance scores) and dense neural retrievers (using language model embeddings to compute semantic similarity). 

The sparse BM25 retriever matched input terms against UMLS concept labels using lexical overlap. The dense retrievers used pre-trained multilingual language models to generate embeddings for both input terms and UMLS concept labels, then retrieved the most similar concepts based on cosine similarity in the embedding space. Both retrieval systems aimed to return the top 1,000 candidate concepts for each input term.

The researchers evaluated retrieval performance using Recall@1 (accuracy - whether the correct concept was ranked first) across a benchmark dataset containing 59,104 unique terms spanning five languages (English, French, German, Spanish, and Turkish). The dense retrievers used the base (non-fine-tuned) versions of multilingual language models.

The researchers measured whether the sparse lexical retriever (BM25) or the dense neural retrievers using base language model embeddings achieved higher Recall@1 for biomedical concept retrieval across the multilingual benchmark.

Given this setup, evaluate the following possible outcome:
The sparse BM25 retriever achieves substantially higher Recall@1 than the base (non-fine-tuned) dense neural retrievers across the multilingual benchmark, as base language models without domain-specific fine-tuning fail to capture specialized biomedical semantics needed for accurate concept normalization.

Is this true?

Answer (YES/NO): NO